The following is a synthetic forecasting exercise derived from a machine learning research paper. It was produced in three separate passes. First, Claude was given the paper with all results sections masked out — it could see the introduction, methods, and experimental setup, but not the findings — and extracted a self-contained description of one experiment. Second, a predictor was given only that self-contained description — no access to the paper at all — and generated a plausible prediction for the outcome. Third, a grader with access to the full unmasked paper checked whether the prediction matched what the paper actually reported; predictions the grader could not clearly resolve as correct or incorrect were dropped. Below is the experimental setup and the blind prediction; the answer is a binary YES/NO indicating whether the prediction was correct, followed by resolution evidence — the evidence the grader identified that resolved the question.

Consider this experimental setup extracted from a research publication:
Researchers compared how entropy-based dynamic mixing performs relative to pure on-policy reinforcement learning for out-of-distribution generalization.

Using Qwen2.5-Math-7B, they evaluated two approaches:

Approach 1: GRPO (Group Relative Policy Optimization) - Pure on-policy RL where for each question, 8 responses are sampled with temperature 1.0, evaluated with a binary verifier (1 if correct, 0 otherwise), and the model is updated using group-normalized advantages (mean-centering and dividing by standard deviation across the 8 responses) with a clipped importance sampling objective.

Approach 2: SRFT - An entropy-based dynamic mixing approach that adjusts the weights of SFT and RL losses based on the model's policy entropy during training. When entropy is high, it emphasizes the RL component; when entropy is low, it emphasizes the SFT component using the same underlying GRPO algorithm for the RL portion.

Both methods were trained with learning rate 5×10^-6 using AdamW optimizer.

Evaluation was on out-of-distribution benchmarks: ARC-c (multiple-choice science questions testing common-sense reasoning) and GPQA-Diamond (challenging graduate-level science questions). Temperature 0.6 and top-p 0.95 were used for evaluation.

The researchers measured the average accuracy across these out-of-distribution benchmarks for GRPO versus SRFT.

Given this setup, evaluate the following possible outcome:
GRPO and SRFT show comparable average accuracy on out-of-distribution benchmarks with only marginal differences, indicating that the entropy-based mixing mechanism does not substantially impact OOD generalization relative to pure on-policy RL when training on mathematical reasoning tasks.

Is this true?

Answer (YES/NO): YES